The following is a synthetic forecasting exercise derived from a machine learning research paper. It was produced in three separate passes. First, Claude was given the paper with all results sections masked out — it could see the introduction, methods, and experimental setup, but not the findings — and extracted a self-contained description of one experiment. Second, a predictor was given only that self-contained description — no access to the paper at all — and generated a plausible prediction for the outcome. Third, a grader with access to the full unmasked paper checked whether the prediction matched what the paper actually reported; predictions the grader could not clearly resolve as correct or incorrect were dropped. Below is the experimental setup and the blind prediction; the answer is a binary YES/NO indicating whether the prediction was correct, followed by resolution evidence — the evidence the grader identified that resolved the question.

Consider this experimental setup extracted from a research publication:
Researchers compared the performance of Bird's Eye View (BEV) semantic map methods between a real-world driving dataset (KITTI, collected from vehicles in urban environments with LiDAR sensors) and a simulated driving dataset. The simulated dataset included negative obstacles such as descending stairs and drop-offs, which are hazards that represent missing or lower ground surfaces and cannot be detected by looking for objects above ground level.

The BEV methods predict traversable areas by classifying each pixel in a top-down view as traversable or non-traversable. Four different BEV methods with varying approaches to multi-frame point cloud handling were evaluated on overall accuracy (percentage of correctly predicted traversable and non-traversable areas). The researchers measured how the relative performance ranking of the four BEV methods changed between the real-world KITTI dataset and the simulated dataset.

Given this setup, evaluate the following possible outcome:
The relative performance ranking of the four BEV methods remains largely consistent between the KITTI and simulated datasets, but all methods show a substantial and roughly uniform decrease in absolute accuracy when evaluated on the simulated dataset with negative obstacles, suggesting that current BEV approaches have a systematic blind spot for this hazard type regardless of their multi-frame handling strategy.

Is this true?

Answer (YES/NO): NO